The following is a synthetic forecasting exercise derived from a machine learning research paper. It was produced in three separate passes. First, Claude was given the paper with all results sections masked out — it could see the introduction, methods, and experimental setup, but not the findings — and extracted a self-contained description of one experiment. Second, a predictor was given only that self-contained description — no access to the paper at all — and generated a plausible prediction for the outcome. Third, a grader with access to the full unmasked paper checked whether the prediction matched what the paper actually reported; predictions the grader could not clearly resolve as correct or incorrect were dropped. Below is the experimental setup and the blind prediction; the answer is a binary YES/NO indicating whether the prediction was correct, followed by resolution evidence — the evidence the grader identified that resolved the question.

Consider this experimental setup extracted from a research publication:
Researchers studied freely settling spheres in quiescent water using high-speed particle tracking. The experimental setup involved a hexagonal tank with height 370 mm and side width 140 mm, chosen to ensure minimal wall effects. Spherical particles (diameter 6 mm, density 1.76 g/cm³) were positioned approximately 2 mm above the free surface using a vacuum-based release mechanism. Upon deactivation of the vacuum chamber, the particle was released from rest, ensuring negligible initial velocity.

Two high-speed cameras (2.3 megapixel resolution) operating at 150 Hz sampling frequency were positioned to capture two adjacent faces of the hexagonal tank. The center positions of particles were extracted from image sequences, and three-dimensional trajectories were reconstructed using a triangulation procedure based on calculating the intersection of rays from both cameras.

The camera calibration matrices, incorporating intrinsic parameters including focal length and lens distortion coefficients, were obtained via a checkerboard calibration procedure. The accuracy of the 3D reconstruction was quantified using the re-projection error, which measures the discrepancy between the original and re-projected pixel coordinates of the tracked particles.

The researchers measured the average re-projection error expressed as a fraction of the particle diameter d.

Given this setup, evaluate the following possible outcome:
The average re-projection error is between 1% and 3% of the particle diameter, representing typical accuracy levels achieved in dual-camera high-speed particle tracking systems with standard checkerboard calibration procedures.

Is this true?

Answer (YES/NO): NO